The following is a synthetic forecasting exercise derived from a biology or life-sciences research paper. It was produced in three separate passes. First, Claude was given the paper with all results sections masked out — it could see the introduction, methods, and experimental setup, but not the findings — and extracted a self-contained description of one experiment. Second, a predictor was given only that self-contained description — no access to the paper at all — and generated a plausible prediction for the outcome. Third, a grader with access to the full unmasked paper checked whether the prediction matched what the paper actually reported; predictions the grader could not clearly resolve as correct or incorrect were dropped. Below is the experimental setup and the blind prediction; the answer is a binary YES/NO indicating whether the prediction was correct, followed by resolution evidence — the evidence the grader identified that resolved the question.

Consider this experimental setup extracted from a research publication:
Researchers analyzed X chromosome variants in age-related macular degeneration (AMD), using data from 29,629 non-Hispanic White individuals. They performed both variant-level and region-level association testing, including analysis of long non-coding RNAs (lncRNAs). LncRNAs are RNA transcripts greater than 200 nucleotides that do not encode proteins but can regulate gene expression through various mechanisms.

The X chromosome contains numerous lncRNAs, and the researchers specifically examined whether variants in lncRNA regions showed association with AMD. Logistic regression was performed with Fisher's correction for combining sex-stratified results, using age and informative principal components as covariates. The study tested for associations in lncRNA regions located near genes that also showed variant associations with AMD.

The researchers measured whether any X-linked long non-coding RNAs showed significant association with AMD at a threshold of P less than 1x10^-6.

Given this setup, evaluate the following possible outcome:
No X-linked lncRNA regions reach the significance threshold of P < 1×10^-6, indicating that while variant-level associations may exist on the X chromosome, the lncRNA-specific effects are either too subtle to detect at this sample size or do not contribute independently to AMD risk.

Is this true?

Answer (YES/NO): NO